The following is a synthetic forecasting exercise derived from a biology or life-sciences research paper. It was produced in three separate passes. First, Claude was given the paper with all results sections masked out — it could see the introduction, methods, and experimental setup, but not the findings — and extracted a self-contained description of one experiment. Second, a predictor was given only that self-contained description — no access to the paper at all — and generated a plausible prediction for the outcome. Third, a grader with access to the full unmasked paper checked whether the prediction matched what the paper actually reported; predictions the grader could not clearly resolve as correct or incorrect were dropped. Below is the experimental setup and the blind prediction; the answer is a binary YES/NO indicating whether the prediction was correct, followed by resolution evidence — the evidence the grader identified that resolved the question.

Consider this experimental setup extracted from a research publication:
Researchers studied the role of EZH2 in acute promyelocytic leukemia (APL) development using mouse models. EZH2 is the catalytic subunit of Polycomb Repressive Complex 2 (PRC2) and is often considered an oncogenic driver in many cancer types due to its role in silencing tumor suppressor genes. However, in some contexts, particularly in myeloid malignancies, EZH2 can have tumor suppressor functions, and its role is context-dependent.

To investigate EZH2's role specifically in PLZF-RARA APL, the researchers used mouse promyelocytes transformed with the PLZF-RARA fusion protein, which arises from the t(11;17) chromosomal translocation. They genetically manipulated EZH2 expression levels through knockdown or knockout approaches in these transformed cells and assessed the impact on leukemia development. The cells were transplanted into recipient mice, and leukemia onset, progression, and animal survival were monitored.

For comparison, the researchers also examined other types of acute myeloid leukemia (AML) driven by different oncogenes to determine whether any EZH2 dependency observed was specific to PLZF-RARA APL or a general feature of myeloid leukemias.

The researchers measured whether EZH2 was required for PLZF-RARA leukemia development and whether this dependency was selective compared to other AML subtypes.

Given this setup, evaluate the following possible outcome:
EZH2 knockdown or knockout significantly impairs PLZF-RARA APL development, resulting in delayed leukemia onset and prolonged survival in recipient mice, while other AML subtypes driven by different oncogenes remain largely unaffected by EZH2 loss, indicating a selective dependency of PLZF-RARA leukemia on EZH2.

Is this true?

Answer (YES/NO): NO